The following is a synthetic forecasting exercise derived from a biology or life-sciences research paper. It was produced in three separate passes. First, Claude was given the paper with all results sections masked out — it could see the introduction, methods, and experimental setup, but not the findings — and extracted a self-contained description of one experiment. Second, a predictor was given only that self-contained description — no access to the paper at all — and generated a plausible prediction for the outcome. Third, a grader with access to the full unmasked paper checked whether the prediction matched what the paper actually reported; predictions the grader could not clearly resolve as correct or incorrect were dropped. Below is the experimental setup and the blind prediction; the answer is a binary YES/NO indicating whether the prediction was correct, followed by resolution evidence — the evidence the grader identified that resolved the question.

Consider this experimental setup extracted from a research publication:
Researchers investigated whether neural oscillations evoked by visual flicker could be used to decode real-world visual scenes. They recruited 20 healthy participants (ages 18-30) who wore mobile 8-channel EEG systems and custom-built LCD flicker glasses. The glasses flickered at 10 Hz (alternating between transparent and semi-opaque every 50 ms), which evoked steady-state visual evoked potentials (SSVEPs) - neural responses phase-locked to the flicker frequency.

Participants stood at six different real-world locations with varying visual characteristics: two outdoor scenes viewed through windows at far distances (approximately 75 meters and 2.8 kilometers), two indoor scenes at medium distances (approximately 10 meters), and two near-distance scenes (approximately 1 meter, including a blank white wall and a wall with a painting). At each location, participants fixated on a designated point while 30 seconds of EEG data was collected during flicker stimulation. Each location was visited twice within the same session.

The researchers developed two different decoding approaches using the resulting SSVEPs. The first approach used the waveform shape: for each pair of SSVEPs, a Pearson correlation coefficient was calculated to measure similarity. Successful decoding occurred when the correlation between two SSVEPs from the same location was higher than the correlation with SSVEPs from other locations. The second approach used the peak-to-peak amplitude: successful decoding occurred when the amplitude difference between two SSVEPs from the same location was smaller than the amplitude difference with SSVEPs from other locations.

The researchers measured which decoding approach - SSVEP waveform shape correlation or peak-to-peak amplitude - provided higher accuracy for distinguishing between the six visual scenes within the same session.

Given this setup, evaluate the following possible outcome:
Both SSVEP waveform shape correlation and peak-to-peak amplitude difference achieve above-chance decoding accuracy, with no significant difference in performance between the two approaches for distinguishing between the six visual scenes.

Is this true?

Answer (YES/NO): NO